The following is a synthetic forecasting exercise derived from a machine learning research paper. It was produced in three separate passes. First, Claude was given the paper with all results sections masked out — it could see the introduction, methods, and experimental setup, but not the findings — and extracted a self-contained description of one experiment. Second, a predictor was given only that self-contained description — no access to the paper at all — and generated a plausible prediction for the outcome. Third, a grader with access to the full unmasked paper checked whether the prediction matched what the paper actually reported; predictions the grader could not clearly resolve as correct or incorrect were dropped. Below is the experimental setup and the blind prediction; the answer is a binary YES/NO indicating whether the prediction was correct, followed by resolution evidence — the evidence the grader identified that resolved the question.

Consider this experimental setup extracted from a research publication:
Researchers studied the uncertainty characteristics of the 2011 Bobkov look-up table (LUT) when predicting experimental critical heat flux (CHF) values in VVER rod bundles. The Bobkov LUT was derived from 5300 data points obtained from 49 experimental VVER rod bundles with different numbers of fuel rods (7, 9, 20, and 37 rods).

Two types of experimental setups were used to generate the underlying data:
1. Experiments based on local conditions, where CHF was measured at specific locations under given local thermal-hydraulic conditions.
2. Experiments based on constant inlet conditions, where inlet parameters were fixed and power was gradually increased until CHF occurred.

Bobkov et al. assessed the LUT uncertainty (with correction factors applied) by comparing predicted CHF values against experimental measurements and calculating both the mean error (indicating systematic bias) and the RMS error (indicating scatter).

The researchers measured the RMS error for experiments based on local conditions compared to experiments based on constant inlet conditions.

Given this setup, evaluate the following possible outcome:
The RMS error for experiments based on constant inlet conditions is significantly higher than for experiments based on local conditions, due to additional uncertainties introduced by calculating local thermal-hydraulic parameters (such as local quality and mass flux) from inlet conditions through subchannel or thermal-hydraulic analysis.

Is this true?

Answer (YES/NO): NO